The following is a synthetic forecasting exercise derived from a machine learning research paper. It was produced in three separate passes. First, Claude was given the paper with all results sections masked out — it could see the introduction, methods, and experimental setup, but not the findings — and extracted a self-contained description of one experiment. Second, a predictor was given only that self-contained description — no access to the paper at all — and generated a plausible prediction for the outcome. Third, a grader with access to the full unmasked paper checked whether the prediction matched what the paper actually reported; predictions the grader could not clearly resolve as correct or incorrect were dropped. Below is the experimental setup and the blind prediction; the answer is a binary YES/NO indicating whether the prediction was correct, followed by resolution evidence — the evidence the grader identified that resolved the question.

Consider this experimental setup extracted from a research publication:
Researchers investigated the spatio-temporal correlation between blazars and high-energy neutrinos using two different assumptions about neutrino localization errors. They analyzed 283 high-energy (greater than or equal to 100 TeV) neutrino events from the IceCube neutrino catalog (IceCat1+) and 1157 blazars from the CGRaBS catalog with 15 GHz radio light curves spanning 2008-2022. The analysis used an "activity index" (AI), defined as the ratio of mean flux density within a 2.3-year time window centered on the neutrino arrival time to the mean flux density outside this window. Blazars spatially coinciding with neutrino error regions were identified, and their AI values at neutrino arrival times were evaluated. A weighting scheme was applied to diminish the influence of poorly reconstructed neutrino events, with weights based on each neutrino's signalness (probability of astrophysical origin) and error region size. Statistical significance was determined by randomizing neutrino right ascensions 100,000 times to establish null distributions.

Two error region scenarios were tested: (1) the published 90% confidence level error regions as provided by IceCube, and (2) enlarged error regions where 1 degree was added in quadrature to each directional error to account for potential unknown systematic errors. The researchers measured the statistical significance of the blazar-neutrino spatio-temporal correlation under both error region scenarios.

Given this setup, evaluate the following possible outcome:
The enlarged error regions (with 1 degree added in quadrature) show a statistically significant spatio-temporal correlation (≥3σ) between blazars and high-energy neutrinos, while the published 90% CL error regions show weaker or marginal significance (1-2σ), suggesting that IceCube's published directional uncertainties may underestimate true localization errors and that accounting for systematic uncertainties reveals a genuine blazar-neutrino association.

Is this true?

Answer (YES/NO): NO